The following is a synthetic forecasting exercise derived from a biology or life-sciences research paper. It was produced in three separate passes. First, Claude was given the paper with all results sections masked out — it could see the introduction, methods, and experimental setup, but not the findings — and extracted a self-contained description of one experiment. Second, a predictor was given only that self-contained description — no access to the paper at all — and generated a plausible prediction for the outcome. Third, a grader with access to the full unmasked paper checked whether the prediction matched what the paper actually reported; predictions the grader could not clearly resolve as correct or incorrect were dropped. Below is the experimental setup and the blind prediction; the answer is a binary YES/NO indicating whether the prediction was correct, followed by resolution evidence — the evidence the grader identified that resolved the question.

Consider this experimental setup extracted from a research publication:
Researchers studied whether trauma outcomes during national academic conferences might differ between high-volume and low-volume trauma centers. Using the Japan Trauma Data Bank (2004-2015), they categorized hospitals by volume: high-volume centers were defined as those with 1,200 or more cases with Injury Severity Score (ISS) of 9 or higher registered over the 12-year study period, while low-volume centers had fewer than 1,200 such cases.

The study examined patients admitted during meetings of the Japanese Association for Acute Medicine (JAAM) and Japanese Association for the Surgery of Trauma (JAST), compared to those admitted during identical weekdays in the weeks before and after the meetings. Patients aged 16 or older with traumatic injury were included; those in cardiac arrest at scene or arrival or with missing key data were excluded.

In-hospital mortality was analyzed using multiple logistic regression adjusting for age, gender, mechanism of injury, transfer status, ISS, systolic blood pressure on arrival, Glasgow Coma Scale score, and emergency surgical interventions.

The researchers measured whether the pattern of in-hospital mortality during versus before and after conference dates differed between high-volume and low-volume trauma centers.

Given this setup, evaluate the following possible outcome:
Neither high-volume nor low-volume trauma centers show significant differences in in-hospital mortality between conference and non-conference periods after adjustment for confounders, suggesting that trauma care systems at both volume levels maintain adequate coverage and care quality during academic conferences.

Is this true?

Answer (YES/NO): YES